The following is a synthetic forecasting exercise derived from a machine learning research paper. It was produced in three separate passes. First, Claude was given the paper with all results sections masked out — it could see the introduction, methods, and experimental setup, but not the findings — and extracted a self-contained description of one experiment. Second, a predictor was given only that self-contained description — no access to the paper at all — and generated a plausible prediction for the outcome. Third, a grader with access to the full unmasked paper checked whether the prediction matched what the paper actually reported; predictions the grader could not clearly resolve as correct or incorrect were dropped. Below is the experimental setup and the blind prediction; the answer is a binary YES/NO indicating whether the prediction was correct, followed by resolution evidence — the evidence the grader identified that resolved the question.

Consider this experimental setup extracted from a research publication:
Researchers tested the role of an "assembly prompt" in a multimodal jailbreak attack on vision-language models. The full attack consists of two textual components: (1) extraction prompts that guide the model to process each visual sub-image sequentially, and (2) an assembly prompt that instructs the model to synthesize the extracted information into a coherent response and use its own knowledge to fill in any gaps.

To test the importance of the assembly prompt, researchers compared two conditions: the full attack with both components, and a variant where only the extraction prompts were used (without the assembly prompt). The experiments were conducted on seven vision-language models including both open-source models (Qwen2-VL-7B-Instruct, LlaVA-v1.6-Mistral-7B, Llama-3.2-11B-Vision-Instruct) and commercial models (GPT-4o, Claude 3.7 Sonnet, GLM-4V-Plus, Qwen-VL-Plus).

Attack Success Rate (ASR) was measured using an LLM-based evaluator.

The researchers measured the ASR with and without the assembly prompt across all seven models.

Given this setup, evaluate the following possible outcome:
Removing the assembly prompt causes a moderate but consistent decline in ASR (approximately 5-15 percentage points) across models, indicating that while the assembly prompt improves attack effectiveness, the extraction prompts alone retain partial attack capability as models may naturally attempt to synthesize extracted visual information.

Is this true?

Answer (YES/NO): NO